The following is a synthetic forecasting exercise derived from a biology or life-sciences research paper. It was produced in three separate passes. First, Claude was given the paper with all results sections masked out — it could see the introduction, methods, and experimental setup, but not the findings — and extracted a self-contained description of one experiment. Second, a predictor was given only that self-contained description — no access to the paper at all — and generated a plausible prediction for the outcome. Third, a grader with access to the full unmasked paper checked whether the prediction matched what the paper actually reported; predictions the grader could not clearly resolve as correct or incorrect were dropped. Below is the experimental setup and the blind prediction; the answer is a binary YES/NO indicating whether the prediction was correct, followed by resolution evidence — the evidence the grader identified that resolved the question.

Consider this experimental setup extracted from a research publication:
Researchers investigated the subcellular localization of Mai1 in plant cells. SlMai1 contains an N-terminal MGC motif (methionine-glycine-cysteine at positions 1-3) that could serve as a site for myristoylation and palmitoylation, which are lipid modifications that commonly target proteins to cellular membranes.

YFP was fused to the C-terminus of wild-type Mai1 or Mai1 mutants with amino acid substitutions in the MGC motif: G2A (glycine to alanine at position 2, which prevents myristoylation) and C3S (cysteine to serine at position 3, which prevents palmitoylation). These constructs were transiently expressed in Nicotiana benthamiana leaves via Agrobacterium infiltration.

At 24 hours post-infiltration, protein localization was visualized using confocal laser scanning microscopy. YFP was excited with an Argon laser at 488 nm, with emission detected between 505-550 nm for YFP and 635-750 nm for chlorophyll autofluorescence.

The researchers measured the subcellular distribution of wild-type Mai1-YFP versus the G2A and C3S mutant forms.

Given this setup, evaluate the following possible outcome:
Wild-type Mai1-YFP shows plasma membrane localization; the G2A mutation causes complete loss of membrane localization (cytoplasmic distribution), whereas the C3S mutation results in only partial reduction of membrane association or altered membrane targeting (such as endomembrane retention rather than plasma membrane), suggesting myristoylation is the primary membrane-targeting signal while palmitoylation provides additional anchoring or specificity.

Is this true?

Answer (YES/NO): NO